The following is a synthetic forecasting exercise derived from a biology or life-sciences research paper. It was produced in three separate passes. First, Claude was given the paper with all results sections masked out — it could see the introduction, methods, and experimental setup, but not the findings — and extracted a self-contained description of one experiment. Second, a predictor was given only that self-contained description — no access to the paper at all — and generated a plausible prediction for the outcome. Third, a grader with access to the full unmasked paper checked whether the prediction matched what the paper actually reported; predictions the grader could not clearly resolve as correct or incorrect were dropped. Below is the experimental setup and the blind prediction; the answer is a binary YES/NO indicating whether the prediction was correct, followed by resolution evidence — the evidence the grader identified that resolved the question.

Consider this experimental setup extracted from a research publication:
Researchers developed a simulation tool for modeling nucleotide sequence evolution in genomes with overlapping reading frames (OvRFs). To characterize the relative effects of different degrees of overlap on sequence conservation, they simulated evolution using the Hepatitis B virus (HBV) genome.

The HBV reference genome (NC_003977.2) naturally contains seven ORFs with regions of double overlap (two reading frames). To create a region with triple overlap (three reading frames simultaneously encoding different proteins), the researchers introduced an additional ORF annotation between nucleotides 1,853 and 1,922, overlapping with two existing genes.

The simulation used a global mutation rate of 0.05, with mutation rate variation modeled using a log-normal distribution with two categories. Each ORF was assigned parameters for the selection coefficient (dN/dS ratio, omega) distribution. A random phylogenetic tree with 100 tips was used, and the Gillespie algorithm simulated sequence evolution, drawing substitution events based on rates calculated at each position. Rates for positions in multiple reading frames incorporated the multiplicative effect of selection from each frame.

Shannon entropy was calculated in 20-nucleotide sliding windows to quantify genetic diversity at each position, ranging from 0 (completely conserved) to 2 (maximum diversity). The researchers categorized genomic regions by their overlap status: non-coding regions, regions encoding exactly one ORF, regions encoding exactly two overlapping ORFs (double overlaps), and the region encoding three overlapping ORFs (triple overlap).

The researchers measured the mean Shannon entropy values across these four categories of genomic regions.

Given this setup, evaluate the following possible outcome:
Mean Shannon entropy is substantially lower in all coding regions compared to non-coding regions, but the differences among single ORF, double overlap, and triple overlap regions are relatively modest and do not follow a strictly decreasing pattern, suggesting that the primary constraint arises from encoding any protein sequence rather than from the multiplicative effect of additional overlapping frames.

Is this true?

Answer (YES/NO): NO